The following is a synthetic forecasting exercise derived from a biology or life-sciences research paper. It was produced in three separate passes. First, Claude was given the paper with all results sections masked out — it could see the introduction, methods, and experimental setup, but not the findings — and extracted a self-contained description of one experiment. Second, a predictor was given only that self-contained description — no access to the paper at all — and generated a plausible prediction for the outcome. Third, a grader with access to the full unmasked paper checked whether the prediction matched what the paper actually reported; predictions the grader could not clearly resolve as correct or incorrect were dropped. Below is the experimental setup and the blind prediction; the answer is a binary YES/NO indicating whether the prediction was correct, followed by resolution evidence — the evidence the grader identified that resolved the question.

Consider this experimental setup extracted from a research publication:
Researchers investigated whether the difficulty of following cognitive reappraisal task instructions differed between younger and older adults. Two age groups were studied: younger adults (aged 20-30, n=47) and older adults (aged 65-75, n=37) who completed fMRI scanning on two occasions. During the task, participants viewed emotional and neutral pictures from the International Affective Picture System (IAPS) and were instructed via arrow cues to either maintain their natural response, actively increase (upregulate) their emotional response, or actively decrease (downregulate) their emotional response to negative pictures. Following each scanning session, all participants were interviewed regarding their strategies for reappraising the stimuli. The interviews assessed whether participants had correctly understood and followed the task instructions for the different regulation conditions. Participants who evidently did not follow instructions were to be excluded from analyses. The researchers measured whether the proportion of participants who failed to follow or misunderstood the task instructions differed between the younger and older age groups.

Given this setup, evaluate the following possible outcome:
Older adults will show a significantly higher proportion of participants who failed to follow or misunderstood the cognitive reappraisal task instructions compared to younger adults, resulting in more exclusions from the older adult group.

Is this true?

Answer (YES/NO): YES